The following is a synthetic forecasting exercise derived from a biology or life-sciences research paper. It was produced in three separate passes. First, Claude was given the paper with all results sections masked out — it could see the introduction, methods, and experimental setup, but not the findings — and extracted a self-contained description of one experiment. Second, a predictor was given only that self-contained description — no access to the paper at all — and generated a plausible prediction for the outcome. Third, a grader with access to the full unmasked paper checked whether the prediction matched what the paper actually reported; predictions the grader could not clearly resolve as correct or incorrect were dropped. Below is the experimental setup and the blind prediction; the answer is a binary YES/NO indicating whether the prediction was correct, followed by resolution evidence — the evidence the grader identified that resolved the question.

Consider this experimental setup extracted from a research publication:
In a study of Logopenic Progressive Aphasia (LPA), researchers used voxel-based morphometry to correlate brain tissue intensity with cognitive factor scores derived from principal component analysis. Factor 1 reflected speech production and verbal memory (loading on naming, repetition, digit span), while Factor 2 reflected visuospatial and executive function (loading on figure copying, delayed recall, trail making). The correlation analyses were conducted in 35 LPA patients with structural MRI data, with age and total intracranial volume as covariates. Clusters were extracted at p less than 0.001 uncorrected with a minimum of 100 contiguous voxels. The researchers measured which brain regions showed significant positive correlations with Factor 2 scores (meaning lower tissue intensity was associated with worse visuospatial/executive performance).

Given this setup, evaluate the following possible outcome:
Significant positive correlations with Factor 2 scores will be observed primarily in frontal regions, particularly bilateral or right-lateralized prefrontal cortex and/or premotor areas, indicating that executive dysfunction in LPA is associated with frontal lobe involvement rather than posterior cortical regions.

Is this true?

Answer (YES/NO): NO